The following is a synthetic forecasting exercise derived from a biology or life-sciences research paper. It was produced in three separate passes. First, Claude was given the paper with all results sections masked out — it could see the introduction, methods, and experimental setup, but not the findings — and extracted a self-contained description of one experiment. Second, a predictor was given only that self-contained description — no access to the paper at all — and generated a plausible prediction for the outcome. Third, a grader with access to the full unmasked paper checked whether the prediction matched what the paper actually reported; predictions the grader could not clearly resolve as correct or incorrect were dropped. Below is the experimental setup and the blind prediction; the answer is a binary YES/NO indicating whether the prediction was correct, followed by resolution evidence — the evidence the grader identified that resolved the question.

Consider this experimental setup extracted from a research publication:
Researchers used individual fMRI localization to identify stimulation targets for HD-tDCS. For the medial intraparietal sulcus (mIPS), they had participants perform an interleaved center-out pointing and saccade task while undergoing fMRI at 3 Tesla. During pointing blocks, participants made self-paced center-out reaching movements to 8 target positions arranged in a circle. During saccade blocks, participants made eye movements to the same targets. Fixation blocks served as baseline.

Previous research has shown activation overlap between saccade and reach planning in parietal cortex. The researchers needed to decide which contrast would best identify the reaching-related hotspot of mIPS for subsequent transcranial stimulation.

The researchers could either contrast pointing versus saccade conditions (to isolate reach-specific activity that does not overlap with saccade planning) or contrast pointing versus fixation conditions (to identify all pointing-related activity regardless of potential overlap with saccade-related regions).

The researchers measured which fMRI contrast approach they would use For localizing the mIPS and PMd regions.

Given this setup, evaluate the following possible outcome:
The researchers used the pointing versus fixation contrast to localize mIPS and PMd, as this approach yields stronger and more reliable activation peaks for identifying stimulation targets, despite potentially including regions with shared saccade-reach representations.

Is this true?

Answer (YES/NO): YES